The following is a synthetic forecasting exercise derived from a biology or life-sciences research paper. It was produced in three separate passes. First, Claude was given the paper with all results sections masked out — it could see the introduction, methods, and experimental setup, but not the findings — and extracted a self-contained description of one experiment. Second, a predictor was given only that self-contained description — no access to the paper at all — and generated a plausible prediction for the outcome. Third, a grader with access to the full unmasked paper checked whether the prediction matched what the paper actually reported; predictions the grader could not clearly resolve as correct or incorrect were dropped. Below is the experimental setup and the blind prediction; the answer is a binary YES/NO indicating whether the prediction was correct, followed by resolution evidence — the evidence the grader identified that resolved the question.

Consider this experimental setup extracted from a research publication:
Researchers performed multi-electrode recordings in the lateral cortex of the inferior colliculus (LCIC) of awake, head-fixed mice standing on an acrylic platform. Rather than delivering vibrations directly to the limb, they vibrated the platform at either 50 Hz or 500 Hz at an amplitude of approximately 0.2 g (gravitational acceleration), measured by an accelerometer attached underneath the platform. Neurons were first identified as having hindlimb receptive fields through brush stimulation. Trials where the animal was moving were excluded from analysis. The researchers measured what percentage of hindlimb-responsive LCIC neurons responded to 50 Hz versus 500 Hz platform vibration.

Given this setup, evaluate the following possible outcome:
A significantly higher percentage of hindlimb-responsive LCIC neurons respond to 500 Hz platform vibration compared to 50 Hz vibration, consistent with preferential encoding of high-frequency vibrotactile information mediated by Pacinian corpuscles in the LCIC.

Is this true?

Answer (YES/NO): YES